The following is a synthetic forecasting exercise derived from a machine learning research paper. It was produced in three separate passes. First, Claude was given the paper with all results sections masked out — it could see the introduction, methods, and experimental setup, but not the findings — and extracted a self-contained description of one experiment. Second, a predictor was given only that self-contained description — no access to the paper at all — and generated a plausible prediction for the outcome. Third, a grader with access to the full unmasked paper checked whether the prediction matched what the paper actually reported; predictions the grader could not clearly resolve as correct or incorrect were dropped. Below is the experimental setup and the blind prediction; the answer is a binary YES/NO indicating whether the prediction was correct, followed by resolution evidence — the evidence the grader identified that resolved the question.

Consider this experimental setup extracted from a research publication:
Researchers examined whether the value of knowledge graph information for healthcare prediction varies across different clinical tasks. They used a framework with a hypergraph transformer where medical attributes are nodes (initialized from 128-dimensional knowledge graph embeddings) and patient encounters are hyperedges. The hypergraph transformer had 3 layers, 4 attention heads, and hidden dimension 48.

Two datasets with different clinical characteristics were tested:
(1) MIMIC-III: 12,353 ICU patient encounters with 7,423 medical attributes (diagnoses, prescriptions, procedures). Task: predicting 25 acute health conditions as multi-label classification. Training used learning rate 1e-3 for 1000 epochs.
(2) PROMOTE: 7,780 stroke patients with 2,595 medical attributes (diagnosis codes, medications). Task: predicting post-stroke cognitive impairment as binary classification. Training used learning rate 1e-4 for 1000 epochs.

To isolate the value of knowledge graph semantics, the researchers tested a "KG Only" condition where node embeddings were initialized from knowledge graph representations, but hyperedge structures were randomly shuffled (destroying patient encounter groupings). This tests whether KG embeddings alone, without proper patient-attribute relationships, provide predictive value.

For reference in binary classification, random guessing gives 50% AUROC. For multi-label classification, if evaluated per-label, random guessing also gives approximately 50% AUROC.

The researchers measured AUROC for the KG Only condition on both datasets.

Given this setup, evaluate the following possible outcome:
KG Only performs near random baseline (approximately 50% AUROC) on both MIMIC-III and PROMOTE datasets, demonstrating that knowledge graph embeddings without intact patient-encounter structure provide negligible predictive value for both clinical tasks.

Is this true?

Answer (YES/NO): NO